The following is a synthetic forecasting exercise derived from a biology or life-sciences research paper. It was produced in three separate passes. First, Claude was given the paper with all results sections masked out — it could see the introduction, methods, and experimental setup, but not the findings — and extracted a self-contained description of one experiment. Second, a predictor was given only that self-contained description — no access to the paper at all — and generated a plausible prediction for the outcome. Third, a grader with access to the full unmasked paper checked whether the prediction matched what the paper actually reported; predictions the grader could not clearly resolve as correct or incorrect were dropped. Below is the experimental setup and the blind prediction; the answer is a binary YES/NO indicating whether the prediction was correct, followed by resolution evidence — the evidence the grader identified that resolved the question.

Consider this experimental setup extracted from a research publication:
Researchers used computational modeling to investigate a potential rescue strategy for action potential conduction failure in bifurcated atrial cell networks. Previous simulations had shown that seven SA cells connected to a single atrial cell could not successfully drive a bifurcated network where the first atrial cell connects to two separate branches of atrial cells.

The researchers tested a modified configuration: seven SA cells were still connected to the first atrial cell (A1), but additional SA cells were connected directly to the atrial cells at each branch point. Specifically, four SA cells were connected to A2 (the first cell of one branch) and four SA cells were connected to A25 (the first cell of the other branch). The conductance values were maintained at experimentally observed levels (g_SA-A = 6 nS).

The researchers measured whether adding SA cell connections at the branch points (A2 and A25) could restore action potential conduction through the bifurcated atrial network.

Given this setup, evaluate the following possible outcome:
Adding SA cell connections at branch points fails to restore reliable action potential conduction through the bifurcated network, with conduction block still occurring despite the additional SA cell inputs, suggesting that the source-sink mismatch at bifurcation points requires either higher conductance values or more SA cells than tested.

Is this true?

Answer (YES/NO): NO